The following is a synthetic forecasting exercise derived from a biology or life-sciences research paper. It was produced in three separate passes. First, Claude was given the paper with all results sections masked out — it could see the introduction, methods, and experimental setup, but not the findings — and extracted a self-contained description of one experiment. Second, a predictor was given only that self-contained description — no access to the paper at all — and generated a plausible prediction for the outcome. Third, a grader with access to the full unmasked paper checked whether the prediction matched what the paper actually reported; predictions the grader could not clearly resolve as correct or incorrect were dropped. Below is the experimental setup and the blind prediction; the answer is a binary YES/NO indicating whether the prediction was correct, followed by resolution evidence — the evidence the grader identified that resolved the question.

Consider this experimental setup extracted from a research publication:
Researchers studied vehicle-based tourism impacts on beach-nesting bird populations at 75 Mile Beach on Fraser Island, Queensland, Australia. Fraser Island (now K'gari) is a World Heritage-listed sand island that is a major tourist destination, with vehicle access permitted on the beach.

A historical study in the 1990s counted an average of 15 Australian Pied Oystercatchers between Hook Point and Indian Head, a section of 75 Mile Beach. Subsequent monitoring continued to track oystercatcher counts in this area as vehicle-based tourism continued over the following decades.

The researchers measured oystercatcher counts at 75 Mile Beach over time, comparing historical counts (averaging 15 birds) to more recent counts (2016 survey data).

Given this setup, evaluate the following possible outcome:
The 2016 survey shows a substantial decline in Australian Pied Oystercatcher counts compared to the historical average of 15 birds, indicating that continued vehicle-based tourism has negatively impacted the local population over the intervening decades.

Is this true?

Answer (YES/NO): YES